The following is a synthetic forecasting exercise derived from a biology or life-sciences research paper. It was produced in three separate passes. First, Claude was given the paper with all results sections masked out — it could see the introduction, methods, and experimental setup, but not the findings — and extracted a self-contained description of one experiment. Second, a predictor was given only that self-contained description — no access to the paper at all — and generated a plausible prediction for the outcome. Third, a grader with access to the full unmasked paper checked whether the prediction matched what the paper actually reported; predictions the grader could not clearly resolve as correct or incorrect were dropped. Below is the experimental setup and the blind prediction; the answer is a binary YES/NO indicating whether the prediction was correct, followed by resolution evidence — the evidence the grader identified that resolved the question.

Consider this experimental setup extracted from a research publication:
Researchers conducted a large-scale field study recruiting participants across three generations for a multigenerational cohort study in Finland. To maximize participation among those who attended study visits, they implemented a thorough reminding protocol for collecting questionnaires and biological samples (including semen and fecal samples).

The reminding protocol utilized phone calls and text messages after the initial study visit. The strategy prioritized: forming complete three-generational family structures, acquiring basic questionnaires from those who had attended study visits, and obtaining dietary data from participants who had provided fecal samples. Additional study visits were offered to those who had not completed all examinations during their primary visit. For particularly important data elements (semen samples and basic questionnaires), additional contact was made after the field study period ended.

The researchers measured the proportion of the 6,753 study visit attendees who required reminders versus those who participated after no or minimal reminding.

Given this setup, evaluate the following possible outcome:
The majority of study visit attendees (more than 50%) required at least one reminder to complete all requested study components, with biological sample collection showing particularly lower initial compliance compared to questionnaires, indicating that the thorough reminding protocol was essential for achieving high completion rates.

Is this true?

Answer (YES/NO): NO